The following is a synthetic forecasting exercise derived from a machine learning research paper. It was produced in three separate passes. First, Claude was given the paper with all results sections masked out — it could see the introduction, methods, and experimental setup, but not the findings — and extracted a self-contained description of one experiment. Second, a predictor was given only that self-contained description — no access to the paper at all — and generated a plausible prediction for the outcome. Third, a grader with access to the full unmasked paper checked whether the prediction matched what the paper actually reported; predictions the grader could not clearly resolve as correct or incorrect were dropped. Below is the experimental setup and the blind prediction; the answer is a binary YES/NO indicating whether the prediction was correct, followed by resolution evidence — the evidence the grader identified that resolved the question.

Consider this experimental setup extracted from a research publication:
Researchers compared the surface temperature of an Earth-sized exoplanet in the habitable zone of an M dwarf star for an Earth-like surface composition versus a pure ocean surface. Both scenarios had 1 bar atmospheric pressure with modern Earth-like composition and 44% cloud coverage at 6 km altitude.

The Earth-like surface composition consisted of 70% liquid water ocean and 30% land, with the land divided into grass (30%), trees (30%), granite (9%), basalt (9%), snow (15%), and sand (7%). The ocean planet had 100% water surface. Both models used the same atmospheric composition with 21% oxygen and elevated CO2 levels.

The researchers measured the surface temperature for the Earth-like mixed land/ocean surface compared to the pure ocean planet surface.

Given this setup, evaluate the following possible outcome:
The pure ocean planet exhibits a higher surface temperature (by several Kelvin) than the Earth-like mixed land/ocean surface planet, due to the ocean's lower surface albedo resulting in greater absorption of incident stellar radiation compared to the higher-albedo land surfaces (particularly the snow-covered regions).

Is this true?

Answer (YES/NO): YES